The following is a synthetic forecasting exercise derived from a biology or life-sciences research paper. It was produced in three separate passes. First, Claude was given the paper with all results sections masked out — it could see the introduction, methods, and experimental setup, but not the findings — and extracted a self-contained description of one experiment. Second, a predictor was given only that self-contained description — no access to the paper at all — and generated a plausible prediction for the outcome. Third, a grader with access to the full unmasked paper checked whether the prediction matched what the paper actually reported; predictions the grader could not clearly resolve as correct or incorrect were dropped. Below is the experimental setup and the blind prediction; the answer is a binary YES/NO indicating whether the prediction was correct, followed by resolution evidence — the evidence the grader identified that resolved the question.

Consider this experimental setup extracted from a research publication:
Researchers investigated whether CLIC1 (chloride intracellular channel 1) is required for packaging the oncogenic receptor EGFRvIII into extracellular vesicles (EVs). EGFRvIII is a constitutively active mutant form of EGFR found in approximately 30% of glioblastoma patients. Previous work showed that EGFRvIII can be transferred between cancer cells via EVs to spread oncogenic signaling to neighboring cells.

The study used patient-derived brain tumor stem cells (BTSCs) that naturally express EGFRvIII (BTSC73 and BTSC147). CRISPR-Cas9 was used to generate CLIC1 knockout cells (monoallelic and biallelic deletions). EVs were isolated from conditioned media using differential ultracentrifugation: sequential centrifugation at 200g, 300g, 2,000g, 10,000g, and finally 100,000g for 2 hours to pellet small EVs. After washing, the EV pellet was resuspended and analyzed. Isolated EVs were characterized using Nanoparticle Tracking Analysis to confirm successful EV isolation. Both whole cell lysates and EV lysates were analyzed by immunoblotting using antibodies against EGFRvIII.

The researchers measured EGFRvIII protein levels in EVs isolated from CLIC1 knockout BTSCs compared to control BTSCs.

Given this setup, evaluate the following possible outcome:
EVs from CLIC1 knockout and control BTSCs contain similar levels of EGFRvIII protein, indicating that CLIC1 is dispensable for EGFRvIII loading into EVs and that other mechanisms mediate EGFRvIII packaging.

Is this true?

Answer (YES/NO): NO